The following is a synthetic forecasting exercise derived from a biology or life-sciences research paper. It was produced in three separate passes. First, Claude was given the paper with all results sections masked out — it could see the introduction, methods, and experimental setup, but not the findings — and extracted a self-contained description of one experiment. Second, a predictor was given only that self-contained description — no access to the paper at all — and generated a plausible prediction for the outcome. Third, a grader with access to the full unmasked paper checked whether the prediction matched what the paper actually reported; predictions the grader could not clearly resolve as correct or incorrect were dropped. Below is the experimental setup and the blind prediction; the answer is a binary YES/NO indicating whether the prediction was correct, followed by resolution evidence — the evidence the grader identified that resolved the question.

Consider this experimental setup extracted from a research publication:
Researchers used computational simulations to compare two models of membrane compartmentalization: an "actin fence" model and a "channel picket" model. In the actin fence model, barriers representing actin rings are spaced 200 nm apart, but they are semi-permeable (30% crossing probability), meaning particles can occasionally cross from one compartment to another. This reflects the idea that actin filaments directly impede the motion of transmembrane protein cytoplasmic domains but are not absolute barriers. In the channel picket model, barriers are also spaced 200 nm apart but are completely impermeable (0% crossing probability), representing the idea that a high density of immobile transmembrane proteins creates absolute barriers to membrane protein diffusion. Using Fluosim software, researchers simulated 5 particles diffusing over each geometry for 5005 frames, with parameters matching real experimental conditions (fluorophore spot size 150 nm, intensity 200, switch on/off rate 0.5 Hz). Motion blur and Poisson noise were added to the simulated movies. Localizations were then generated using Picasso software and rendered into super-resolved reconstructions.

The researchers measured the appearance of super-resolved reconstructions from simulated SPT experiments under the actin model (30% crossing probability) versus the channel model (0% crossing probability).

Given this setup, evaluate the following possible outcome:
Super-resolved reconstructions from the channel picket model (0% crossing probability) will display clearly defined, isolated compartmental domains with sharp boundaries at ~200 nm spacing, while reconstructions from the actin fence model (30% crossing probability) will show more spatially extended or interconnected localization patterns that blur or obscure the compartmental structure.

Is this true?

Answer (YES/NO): NO